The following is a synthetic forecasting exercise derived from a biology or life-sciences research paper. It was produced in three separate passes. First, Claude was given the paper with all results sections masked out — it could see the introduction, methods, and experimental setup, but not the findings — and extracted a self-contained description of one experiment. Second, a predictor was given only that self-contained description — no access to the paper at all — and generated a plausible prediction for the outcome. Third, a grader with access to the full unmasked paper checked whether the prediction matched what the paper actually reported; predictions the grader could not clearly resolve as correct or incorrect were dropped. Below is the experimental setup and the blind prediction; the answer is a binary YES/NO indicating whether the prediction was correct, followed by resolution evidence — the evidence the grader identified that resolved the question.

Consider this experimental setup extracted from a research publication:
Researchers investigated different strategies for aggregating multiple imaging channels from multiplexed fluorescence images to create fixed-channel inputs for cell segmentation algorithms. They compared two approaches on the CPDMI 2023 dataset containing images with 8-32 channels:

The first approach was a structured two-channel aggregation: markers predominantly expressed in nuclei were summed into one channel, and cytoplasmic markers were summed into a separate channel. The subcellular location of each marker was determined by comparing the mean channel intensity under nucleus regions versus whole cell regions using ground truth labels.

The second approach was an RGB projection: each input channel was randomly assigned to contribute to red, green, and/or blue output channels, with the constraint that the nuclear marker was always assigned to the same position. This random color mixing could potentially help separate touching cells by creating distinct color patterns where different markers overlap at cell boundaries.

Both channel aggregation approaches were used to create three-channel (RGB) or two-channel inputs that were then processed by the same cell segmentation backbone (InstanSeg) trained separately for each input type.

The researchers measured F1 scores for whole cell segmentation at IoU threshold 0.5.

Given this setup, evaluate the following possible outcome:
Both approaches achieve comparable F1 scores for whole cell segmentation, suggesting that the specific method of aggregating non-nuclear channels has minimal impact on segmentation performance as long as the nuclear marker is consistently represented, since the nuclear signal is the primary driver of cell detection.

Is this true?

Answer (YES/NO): NO